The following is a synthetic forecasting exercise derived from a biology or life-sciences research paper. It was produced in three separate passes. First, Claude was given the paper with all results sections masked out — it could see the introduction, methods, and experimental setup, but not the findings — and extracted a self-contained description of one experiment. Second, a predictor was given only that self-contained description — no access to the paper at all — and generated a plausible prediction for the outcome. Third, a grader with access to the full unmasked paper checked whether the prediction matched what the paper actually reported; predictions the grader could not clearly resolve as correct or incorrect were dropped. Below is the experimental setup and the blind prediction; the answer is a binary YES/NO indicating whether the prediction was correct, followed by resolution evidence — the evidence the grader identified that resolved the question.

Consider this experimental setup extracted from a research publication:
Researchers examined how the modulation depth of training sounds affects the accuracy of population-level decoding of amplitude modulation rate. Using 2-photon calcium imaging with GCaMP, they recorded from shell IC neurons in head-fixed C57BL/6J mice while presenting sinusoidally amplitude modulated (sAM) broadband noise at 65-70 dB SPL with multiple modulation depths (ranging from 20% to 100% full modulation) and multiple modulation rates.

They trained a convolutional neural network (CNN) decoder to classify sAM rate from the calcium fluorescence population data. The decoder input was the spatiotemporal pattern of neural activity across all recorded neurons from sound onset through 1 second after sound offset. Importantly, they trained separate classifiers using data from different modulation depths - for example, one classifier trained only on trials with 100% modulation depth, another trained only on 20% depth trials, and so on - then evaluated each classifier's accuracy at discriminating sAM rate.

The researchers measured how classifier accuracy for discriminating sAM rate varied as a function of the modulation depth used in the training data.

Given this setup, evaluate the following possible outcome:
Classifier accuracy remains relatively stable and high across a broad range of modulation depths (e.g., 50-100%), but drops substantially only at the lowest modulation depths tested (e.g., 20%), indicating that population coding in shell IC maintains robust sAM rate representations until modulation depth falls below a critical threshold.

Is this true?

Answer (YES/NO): NO